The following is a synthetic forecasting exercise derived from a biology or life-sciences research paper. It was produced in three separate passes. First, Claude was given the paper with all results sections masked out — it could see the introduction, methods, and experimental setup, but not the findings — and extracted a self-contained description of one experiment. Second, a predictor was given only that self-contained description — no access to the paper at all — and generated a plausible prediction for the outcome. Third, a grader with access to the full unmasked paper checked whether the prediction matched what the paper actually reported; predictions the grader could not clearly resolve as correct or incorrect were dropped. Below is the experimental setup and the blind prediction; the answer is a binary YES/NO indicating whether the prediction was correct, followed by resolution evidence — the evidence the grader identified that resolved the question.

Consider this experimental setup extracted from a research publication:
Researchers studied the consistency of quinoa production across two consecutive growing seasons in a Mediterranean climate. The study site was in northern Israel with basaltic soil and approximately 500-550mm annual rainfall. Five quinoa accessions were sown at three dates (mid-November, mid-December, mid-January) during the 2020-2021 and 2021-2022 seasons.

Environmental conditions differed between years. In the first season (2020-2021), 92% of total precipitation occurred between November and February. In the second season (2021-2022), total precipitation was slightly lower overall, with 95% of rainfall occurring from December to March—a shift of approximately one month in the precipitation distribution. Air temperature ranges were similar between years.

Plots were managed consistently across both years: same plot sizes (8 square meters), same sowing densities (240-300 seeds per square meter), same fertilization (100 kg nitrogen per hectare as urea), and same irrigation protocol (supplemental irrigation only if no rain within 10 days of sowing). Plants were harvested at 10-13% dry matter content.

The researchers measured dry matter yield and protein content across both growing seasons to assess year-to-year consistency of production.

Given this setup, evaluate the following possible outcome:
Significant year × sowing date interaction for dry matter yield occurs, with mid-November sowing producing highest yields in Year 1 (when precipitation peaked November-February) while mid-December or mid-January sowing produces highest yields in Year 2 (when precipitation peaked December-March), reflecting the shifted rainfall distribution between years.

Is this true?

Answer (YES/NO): NO